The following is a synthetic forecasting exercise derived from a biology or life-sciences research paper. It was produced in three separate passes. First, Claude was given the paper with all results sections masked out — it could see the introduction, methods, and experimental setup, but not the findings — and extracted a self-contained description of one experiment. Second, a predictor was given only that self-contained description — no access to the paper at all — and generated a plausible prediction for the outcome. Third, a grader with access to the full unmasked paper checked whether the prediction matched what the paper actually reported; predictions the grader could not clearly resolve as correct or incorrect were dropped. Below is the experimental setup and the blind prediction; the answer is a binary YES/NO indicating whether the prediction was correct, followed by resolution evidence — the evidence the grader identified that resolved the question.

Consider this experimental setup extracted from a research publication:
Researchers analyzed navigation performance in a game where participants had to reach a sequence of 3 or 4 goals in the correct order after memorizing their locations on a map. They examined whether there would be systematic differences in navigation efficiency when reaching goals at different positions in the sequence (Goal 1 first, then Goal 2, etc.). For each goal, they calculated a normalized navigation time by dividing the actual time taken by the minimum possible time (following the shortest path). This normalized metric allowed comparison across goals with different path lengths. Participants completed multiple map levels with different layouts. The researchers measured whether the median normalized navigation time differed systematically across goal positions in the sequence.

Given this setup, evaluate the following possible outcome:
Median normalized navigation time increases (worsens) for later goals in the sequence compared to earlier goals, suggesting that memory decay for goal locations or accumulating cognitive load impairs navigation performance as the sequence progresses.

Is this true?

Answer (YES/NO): NO